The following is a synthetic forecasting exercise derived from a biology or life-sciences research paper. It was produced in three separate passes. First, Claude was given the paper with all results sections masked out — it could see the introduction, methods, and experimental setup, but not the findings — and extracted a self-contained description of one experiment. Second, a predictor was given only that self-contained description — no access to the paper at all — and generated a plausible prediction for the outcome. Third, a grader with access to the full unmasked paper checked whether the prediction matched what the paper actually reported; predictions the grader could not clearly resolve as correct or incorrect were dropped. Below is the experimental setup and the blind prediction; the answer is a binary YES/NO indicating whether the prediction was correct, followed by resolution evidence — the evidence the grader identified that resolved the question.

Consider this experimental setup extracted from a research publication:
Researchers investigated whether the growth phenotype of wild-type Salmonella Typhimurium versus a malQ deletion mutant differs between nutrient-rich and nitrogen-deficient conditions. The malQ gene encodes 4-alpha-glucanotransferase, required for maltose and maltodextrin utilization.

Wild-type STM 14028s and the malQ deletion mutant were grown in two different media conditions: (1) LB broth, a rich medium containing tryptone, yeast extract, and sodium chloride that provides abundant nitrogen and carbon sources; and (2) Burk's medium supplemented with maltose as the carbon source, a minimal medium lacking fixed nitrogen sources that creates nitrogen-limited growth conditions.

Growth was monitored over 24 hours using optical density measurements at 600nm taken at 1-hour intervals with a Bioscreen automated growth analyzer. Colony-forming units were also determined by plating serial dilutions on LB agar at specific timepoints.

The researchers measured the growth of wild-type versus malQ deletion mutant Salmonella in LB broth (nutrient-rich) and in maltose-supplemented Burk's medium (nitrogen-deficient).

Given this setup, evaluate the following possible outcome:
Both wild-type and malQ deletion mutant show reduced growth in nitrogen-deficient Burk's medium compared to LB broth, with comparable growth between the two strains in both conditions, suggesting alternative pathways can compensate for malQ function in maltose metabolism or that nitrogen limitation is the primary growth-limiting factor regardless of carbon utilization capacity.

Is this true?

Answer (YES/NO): NO